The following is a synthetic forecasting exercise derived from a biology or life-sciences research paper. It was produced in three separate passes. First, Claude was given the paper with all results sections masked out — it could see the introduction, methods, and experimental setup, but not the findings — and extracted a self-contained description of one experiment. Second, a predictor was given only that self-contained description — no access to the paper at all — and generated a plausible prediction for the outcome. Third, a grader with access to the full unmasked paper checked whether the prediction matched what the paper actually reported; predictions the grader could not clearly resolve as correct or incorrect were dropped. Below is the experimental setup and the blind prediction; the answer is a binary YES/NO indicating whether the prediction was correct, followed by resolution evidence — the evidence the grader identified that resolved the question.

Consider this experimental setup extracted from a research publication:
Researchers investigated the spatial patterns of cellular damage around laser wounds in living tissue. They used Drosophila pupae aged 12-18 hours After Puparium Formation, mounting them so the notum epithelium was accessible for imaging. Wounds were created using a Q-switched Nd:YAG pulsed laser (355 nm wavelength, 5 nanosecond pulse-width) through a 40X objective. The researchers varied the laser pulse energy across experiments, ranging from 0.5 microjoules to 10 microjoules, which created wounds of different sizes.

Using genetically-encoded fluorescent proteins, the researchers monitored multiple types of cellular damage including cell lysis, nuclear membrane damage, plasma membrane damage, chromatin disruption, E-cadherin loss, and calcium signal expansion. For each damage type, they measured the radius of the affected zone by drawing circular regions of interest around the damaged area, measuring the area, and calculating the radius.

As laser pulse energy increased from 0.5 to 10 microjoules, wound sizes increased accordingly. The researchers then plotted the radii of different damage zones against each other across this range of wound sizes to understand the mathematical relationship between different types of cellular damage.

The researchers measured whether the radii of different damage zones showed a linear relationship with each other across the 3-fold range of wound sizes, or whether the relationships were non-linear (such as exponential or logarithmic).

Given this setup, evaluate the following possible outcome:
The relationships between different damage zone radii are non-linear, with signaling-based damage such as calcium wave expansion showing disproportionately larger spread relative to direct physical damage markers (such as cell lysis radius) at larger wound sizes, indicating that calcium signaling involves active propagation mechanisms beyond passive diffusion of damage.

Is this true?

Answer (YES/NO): NO